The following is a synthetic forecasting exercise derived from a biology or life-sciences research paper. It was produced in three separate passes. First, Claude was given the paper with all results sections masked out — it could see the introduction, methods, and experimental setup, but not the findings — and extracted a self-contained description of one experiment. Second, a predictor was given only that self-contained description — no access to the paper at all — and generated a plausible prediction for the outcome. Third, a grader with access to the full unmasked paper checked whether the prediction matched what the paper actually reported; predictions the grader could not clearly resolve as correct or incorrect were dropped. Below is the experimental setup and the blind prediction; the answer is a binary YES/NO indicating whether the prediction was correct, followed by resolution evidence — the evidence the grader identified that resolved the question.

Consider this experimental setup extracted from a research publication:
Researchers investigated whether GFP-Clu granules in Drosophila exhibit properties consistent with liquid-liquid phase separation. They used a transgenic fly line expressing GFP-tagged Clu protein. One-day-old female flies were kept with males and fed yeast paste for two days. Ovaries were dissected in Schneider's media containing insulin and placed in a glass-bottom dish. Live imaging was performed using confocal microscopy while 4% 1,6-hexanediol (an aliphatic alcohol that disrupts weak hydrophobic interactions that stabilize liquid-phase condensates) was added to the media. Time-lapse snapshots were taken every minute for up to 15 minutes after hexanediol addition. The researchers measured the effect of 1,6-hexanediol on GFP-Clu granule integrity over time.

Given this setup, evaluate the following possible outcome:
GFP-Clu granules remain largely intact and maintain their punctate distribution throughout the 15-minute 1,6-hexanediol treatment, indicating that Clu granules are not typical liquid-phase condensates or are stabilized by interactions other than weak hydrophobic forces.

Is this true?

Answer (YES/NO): NO